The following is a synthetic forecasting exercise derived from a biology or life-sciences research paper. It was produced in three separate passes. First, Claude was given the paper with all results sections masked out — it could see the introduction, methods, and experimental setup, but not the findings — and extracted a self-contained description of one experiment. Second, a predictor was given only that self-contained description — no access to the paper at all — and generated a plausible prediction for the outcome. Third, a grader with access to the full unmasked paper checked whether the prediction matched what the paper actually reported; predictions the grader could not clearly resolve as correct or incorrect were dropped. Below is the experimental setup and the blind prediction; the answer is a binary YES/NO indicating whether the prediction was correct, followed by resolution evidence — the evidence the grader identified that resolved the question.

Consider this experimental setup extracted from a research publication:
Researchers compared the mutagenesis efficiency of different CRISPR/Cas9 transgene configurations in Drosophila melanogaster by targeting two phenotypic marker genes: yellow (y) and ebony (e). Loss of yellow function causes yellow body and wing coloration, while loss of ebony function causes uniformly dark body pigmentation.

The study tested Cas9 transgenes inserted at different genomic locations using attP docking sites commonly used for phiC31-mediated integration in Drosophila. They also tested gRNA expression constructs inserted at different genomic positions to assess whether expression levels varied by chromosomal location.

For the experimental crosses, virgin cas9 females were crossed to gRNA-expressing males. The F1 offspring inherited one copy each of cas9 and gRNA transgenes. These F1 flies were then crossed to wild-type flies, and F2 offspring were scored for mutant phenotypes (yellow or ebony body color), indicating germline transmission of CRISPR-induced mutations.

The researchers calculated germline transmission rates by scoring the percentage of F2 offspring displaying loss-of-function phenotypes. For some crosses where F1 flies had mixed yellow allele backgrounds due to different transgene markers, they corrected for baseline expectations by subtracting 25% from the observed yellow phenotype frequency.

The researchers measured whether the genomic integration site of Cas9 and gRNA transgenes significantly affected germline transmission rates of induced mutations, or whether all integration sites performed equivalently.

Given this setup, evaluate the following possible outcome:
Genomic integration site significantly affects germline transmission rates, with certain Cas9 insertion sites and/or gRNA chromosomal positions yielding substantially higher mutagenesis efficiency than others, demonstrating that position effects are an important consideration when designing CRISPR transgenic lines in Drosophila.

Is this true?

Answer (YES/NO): NO